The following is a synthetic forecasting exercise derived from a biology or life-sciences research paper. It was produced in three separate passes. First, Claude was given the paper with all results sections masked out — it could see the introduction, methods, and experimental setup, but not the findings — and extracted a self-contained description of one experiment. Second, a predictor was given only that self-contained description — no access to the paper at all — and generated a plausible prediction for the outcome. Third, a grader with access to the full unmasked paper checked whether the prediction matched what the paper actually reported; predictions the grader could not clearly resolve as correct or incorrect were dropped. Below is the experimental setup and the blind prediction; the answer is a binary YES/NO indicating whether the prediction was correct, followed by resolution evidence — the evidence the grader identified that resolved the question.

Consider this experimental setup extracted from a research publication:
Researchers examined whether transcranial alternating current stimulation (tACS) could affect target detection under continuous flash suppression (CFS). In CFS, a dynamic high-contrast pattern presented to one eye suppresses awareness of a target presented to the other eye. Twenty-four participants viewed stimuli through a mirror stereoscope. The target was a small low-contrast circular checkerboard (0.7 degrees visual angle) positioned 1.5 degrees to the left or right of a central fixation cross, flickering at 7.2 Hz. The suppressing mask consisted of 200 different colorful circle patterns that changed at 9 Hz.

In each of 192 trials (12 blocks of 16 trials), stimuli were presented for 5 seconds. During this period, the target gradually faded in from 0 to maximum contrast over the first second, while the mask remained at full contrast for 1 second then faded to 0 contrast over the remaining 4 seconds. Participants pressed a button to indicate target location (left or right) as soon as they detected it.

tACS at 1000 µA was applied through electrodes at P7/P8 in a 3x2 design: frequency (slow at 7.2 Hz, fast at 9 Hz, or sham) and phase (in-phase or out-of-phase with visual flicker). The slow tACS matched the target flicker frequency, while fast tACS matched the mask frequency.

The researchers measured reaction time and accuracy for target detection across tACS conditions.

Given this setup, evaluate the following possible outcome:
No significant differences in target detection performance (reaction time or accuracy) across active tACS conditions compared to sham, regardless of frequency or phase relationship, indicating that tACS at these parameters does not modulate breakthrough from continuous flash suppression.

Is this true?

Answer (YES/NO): YES